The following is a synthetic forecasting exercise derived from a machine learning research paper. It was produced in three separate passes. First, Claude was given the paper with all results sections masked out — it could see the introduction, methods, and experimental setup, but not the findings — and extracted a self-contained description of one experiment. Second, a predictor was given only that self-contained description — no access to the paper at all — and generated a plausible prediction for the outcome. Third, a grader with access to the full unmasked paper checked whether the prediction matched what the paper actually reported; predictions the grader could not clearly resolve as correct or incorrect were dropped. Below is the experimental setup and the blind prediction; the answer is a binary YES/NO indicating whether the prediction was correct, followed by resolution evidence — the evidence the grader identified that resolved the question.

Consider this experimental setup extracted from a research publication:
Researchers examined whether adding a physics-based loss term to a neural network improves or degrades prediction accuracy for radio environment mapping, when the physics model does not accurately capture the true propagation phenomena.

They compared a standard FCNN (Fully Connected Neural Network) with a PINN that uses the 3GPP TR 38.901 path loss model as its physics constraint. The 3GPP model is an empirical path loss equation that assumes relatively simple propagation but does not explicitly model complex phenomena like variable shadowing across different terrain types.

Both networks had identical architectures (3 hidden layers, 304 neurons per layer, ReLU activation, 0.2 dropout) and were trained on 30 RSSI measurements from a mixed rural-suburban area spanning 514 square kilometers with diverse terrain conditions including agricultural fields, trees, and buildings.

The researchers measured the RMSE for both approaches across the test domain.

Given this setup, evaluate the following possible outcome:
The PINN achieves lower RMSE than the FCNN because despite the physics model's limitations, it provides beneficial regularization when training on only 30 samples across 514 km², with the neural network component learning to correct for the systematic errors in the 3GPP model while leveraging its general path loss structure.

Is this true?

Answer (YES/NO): NO